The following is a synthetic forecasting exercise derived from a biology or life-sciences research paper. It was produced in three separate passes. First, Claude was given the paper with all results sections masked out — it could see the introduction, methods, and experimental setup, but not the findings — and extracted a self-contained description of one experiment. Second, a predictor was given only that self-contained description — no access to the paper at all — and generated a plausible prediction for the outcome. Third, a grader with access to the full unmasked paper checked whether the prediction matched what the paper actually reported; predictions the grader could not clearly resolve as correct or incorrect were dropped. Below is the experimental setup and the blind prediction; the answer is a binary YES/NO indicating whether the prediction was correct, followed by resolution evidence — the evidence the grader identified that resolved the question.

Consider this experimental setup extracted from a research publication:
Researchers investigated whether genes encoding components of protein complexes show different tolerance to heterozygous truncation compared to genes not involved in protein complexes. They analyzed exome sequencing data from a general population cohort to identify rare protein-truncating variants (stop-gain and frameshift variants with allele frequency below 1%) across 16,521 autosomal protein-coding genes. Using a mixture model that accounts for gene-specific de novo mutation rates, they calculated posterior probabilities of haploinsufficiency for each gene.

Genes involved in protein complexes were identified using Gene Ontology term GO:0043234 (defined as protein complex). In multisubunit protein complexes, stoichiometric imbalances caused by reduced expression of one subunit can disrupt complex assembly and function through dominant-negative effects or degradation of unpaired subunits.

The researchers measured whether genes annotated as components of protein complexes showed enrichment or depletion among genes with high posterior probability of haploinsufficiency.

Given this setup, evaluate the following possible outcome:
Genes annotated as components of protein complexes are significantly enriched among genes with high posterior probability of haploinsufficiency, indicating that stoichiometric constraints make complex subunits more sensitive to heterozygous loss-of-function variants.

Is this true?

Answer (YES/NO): YES